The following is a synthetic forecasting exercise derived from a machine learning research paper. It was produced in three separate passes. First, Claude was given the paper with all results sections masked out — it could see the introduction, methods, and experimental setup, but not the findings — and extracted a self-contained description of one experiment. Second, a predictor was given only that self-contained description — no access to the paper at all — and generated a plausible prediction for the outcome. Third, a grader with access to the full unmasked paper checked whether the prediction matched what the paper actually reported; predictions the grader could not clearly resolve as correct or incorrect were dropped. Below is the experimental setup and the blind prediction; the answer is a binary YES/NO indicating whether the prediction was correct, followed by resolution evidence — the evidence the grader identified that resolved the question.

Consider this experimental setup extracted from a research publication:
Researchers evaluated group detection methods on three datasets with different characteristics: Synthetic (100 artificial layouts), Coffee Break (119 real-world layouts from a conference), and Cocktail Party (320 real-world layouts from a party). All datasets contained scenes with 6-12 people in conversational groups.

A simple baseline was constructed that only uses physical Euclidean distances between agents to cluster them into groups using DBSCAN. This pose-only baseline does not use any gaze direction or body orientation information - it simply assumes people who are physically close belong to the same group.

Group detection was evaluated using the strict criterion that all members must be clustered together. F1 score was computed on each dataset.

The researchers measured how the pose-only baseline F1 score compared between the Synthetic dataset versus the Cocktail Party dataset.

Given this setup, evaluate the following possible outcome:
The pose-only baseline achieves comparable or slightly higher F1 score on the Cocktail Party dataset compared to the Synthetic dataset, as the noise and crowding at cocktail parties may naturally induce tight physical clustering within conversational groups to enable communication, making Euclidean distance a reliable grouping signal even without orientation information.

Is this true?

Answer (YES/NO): NO